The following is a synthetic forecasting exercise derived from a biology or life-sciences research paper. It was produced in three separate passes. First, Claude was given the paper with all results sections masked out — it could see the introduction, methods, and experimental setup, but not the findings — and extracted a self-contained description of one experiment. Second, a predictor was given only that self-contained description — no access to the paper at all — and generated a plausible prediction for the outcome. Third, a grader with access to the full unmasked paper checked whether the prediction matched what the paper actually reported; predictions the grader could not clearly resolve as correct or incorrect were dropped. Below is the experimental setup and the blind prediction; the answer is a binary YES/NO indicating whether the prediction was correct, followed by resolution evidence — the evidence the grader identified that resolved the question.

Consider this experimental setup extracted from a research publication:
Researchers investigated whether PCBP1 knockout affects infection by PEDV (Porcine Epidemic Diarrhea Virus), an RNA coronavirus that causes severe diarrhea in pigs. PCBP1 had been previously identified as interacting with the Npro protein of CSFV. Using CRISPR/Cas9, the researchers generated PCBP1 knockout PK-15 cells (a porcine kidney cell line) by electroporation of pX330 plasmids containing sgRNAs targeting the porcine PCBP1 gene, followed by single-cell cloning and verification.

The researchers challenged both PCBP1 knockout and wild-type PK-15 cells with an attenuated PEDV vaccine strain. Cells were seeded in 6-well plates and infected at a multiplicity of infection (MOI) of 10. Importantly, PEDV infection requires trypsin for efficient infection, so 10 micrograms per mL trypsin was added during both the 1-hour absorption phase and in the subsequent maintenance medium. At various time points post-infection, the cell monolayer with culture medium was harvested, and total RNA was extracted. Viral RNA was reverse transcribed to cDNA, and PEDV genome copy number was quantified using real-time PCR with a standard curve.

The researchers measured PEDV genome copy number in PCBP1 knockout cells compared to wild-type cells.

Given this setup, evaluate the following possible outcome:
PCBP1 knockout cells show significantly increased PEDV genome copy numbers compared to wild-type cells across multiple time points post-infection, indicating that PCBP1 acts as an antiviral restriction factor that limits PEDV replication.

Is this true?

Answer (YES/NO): NO